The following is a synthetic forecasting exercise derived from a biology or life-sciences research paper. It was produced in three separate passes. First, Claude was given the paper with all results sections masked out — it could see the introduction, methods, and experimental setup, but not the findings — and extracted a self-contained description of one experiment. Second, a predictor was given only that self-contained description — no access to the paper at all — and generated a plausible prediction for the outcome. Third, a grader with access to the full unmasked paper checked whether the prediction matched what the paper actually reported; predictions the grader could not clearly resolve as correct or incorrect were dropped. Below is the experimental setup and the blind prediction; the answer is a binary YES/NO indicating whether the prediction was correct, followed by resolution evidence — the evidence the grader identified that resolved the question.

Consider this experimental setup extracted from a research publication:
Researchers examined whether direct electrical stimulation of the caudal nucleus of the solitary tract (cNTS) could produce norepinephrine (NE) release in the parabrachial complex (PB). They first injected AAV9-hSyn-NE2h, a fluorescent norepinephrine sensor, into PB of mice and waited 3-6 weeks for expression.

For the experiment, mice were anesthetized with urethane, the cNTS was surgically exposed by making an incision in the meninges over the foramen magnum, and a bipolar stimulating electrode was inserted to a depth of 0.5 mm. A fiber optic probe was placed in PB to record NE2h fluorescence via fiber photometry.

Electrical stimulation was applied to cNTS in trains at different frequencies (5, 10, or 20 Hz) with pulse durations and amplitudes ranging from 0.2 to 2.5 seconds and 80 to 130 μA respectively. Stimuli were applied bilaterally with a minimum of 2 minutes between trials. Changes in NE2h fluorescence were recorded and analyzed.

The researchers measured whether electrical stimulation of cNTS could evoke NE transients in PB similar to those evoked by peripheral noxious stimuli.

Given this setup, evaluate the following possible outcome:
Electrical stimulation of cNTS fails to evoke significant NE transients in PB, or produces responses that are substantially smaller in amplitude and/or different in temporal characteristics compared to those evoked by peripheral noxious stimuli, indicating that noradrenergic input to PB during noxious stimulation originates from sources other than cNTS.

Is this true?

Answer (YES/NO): NO